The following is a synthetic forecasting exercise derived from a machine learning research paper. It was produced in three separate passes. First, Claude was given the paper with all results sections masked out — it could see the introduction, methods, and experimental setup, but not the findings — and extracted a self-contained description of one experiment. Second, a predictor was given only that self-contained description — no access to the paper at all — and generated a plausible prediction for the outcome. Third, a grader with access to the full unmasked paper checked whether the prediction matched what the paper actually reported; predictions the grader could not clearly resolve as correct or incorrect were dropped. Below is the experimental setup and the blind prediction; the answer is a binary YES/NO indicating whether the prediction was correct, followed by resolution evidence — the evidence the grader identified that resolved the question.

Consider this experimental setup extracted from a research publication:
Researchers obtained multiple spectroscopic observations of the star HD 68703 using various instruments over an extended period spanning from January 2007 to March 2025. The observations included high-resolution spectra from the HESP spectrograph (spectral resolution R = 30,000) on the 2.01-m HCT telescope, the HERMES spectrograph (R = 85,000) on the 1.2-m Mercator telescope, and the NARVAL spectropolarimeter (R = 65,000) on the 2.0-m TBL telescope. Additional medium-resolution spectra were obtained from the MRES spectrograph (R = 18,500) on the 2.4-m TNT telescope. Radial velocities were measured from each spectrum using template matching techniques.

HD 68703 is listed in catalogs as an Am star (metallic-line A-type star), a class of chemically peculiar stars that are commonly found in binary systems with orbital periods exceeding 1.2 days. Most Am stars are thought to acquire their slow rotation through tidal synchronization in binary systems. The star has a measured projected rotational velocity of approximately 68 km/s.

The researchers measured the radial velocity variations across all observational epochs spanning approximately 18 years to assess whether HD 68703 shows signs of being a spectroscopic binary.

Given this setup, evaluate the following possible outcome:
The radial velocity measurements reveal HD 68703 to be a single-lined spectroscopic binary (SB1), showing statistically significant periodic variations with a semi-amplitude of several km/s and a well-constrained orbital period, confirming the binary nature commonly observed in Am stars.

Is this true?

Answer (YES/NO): NO